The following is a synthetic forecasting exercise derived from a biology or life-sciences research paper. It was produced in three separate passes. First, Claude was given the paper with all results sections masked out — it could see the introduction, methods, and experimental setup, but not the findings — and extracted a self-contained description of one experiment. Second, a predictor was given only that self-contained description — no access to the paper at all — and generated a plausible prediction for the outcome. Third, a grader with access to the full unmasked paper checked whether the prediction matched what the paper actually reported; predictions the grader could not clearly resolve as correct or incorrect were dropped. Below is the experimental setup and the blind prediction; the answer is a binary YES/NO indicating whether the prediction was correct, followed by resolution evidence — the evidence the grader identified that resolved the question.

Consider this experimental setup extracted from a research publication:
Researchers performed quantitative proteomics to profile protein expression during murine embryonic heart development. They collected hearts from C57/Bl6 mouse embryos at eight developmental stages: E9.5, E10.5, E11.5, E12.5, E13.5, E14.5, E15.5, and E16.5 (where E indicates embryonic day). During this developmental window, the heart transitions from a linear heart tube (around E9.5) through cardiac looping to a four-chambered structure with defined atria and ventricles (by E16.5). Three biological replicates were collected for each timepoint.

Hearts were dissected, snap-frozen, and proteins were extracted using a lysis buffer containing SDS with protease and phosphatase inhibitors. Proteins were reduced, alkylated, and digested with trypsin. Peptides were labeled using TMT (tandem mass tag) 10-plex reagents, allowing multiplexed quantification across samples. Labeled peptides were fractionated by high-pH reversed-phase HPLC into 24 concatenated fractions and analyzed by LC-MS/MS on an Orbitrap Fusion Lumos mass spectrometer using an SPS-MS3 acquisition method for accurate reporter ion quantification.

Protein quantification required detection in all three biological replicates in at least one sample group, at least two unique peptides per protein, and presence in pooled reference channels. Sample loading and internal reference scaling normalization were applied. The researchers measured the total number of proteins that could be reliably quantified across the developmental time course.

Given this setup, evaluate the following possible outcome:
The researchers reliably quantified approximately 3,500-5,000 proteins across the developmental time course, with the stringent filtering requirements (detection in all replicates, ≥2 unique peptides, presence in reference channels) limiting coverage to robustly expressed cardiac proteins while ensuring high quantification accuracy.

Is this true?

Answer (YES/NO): NO